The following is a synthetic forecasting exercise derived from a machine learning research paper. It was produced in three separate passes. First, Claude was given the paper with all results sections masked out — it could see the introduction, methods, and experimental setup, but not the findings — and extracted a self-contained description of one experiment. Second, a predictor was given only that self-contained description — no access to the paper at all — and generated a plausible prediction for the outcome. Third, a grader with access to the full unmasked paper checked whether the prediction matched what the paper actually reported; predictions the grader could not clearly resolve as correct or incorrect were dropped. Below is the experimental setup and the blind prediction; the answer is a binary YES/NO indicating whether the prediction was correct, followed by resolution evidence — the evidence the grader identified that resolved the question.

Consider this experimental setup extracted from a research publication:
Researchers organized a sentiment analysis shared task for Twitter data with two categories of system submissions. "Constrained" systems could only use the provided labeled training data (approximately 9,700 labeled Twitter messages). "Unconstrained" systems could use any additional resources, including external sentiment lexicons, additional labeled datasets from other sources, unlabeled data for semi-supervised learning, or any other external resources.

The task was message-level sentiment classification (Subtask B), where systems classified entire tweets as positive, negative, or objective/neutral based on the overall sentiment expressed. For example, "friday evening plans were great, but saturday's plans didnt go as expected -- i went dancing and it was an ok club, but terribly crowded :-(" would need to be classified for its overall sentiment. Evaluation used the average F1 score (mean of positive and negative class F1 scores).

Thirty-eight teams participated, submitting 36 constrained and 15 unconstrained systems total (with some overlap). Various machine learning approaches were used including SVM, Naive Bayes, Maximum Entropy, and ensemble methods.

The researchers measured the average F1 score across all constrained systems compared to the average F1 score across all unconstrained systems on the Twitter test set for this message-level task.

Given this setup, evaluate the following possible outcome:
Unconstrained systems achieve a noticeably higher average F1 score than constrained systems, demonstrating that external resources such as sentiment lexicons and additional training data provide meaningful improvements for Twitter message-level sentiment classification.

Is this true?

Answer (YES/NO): NO